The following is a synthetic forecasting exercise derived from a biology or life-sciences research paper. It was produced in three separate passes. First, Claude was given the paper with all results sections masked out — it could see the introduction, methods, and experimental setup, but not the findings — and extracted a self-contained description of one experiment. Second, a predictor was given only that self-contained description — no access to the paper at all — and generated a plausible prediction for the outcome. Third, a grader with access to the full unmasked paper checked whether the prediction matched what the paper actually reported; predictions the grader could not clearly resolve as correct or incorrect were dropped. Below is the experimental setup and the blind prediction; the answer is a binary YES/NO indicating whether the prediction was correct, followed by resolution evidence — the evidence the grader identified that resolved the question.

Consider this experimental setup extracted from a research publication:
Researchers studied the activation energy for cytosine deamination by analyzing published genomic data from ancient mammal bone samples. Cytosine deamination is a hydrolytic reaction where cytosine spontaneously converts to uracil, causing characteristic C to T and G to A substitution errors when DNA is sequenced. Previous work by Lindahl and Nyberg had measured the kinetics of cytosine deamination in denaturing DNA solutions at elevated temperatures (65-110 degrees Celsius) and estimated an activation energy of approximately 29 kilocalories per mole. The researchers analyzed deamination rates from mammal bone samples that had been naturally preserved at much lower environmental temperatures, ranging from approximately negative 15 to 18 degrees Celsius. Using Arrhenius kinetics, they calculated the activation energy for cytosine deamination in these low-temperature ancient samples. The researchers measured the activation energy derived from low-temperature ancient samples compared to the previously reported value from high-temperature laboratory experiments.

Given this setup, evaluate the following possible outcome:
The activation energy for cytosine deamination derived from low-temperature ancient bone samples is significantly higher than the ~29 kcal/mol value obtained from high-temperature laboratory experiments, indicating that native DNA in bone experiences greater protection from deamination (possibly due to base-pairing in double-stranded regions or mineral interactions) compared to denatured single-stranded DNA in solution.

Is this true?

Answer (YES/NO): NO